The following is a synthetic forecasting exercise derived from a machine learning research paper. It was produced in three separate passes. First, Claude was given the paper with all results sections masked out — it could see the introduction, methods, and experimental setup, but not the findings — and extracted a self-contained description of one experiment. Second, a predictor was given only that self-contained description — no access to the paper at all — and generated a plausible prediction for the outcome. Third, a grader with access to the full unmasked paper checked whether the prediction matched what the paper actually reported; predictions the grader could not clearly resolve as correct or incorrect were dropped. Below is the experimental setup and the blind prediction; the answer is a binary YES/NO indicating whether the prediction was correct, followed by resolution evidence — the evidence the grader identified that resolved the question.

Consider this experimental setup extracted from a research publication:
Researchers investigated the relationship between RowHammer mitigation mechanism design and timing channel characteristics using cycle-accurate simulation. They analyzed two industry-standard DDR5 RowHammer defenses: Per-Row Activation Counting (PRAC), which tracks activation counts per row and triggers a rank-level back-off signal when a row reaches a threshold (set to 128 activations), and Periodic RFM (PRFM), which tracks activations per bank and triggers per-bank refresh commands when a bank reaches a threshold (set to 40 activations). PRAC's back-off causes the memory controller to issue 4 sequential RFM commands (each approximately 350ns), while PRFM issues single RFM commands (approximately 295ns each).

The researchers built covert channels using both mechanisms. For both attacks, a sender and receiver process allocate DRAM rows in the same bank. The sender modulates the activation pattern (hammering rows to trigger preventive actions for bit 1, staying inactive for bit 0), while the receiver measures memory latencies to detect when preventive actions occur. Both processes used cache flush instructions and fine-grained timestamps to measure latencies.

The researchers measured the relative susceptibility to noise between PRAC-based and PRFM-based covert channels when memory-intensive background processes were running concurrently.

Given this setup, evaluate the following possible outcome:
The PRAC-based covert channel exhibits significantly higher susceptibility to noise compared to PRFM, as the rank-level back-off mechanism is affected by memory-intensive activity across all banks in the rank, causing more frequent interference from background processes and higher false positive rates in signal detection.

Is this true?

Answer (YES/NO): NO